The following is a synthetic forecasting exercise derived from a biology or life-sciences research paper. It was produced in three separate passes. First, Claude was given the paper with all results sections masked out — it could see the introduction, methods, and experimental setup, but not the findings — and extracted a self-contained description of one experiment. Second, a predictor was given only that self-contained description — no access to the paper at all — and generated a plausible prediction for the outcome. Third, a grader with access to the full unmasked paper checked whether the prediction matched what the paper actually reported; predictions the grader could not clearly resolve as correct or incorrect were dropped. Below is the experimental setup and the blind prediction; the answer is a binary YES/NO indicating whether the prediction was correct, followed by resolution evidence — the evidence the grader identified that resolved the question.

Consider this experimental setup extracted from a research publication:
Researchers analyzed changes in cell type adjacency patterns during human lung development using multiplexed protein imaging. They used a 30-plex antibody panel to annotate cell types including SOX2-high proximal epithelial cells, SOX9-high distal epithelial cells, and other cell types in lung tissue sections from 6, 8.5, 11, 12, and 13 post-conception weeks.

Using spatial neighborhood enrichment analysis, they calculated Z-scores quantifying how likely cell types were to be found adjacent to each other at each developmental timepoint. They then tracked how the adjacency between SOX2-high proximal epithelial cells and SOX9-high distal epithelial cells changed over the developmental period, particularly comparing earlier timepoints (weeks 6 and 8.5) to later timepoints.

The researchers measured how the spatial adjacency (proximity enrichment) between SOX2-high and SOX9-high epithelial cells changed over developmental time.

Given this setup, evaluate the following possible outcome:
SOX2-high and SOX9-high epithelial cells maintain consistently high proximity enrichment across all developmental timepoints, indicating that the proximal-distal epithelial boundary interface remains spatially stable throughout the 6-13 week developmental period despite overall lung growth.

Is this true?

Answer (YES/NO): NO